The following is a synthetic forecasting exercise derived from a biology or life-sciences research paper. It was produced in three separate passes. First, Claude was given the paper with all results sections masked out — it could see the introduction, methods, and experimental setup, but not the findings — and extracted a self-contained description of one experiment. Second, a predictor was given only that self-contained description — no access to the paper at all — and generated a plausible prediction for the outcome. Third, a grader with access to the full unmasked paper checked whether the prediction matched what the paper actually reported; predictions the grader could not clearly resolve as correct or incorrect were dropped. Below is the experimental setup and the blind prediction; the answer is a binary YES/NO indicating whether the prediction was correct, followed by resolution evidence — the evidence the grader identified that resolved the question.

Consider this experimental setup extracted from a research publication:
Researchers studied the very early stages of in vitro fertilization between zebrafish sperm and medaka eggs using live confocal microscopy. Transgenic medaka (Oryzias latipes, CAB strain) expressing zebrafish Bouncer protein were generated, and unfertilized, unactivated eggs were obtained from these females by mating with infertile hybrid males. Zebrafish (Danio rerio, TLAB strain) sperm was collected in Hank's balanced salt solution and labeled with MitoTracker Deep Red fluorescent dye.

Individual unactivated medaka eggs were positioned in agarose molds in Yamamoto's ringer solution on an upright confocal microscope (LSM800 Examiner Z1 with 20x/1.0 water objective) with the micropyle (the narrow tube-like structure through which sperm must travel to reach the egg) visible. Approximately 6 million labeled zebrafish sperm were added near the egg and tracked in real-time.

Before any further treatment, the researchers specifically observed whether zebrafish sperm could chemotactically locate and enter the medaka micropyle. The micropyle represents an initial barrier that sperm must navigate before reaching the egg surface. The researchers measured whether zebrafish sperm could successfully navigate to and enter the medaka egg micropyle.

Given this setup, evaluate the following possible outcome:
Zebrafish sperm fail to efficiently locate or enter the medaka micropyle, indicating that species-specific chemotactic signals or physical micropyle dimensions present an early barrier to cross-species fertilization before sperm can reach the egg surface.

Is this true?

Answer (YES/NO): NO